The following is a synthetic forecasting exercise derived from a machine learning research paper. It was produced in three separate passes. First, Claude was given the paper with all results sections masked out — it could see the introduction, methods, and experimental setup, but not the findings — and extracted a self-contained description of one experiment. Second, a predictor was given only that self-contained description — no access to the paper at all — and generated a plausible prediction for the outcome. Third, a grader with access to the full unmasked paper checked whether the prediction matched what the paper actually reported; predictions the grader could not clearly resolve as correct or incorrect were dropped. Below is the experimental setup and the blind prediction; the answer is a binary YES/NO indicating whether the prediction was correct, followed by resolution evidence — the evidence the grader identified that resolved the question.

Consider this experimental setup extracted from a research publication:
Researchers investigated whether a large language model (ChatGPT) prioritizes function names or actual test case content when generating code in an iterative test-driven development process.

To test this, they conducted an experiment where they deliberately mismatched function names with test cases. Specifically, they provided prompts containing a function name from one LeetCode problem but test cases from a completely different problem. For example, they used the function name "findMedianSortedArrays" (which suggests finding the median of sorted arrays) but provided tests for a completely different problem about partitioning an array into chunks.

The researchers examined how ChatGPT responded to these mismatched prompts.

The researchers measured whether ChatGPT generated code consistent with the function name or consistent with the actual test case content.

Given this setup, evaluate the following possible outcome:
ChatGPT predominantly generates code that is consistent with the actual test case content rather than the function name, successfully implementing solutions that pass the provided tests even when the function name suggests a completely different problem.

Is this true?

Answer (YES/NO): NO